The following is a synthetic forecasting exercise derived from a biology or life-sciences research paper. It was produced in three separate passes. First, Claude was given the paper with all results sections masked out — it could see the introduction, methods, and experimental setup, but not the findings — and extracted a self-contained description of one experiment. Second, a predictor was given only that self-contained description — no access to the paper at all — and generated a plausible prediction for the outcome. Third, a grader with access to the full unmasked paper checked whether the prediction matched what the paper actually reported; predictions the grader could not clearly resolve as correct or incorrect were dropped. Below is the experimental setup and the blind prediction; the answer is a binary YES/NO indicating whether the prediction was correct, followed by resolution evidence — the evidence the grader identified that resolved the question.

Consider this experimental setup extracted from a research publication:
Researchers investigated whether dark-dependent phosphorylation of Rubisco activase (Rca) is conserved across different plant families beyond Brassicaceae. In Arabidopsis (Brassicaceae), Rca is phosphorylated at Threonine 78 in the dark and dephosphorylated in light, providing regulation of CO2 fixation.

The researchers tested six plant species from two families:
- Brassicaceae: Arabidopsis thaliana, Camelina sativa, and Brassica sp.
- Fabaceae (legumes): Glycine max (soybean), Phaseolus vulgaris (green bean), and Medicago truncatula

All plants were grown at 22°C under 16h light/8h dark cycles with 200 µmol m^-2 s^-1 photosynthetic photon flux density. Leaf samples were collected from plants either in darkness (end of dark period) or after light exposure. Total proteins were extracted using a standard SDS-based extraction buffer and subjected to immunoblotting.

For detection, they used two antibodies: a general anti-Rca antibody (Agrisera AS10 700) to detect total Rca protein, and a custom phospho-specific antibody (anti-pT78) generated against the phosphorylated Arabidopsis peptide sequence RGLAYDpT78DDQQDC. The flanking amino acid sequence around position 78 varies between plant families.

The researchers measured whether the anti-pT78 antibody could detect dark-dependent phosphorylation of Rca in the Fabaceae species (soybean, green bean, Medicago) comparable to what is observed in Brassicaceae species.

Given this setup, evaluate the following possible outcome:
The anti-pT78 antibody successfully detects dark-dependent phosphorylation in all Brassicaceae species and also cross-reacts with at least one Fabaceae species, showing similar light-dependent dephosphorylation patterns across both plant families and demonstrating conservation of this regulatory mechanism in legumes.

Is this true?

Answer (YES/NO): NO